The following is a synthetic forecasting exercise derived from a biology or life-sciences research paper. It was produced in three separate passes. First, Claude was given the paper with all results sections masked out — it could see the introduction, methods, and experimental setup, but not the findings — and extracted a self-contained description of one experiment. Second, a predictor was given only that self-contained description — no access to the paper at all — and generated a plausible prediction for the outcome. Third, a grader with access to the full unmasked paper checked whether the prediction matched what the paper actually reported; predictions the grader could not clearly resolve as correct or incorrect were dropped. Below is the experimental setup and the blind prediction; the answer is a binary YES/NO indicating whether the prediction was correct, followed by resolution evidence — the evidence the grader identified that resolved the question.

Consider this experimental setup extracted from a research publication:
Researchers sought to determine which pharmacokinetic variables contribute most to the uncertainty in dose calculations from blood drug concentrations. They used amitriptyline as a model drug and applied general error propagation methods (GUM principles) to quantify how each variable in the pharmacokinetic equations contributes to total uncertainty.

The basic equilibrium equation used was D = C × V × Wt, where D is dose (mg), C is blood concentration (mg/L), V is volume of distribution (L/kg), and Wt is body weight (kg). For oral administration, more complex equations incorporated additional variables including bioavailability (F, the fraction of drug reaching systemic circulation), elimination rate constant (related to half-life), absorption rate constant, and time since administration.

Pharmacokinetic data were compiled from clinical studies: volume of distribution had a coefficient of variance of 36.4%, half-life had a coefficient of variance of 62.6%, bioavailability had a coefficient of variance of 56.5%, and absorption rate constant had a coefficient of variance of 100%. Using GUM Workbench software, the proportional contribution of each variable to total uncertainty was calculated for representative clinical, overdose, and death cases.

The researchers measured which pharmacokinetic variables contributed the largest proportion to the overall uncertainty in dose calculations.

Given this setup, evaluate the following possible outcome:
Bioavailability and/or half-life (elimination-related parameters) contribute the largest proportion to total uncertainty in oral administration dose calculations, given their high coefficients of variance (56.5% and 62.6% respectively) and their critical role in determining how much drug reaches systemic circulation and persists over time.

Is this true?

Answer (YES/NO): NO